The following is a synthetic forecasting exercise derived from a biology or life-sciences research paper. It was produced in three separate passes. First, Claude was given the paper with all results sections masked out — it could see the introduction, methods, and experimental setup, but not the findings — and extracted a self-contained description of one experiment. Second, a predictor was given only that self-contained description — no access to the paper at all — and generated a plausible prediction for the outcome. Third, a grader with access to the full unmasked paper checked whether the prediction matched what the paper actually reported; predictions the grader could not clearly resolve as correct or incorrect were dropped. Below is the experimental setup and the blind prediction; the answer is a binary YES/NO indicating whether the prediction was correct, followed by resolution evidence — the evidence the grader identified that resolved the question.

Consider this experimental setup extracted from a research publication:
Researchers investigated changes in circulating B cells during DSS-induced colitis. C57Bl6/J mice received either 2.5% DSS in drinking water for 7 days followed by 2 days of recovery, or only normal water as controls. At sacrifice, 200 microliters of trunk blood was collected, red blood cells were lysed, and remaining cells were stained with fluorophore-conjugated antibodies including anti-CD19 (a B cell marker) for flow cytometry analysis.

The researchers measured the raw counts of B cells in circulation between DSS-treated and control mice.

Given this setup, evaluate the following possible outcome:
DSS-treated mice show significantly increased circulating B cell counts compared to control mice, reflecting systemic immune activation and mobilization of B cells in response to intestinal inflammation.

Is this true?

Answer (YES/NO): NO